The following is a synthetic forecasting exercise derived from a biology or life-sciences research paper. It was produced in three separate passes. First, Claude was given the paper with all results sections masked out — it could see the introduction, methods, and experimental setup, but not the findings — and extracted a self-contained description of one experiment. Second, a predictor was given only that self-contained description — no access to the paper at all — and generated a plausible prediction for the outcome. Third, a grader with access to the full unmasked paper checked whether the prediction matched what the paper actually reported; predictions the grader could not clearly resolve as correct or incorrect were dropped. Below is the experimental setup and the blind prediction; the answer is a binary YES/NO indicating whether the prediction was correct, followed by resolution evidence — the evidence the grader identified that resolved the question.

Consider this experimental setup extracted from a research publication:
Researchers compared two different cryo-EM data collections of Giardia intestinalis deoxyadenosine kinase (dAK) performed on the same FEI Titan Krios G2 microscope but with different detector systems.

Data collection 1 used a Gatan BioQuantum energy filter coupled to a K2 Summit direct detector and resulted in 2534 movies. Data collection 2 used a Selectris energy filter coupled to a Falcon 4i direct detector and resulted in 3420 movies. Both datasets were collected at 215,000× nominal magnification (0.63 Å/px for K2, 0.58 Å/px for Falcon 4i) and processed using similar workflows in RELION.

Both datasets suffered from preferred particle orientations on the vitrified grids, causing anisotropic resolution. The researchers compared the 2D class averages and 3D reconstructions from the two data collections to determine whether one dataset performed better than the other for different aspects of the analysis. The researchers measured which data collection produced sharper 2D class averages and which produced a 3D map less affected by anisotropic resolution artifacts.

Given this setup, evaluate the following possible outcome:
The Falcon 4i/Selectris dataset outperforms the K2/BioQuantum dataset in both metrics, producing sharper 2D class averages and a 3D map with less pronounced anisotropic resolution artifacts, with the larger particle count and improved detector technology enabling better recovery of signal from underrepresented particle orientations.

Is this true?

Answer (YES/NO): NO